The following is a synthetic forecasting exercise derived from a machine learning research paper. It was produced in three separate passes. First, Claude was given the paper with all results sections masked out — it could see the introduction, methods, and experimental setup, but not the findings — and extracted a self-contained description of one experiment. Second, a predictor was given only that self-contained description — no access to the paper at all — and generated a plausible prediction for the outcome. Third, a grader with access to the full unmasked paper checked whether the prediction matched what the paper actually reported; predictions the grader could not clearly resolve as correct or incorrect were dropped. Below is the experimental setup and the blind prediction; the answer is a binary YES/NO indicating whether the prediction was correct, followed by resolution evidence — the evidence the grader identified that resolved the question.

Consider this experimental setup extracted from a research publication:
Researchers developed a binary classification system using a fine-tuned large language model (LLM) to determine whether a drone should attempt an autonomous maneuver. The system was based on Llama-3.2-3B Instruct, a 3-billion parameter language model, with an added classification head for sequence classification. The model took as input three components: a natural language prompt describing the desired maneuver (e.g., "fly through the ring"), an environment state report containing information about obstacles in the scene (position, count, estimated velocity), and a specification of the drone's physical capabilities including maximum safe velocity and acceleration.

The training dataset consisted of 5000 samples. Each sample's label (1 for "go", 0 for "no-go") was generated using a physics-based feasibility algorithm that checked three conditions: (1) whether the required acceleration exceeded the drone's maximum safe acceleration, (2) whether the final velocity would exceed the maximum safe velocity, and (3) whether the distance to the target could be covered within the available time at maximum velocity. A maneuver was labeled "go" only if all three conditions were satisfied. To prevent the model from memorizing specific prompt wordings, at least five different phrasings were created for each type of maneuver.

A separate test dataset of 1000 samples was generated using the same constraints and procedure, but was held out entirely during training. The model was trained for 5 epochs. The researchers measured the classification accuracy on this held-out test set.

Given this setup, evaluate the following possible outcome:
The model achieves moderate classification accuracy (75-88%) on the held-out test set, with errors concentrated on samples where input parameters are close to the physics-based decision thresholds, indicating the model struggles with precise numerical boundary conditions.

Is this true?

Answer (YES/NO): NO